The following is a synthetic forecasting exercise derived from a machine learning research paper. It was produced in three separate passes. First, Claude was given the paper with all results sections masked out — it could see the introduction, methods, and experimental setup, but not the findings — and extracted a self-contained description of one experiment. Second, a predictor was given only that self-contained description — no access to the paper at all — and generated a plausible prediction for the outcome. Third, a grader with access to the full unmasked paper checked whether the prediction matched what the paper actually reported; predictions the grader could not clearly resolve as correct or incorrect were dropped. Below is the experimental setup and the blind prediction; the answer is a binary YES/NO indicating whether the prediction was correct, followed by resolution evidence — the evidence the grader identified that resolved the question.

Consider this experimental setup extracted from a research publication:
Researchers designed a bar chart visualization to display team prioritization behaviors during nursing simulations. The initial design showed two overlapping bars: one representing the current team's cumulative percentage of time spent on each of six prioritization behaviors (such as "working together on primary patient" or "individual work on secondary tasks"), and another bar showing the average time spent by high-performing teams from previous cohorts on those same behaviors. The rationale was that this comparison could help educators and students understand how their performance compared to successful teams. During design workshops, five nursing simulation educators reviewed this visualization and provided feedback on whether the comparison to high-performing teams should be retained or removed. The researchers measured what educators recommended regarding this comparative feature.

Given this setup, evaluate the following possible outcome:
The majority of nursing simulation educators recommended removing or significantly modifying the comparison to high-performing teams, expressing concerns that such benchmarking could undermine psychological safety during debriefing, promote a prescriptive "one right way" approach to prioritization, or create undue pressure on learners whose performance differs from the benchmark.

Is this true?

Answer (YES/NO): YES